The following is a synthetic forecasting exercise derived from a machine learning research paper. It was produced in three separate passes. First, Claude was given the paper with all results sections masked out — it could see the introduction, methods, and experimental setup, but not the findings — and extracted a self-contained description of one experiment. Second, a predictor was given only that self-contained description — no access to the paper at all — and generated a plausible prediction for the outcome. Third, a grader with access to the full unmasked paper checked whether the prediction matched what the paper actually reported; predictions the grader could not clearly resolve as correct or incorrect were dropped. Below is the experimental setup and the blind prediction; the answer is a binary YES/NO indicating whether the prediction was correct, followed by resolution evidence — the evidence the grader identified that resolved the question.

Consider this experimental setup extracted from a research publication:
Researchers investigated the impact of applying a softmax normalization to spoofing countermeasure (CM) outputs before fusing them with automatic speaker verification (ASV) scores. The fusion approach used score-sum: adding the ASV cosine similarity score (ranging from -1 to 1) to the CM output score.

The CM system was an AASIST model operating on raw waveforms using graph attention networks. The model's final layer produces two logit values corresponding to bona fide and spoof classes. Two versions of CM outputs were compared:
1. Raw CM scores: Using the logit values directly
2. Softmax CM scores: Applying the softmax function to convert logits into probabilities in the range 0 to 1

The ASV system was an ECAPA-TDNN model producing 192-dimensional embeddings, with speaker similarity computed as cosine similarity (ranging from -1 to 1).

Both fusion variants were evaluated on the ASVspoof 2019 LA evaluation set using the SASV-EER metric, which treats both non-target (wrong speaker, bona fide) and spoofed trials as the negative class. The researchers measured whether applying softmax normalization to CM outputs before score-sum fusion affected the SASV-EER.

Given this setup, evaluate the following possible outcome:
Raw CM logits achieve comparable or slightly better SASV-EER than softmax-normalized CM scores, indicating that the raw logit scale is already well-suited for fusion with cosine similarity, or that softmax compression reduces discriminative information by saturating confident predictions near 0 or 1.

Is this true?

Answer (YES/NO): NO